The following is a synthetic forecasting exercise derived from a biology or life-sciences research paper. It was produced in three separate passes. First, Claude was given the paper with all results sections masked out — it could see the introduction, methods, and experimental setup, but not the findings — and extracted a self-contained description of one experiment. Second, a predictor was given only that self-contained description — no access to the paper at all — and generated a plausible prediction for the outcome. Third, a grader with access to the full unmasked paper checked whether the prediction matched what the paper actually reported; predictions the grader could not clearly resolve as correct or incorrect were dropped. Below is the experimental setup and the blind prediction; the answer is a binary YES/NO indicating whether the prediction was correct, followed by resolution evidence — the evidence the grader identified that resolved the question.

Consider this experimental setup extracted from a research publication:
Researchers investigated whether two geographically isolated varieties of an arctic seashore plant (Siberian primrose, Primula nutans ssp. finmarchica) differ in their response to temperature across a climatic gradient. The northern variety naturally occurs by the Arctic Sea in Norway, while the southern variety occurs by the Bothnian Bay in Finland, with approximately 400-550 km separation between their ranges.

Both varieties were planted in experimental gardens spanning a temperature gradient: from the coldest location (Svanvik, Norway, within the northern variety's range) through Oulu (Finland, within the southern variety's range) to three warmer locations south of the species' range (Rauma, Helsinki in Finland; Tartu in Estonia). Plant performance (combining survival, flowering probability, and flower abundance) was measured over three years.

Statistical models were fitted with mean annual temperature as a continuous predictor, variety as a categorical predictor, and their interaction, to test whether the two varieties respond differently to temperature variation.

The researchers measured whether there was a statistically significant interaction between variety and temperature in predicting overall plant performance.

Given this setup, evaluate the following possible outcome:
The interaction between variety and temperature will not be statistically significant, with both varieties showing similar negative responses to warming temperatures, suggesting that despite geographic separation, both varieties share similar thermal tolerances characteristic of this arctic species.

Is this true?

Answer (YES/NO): NO